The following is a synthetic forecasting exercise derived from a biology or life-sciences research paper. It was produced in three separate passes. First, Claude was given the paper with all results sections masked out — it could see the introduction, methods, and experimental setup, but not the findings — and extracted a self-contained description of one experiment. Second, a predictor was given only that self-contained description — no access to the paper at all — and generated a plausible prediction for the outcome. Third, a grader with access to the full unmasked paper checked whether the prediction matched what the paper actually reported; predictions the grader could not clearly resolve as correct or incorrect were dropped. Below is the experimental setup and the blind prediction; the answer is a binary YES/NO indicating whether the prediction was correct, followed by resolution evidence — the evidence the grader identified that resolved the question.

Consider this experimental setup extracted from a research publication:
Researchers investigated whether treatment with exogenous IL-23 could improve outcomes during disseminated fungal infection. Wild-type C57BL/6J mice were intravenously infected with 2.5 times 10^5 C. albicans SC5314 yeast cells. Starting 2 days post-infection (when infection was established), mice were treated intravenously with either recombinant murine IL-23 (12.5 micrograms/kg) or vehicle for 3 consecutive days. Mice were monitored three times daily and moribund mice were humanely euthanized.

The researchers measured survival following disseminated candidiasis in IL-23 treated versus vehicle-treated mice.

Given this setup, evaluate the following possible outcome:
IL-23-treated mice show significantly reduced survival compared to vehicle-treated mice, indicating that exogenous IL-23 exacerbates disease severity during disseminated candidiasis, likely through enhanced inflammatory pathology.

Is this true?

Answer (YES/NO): NO